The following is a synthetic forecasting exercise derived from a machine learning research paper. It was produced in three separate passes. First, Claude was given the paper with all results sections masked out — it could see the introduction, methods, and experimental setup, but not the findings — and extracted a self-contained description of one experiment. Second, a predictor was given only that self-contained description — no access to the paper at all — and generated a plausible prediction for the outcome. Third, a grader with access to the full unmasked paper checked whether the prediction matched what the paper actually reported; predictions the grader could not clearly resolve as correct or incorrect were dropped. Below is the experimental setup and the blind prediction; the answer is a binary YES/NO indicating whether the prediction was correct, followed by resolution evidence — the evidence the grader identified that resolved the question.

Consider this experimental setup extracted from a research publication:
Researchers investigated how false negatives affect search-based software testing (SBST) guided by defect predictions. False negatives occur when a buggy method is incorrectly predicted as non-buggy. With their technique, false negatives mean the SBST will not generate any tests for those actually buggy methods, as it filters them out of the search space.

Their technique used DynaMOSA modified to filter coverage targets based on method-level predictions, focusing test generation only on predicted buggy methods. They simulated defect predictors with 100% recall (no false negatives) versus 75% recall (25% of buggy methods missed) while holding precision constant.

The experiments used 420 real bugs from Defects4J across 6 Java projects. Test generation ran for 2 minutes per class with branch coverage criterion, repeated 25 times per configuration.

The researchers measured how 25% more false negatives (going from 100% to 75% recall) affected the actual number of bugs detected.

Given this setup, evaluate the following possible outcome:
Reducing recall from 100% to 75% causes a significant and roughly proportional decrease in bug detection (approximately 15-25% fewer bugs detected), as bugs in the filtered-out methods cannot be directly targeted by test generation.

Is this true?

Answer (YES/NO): NO